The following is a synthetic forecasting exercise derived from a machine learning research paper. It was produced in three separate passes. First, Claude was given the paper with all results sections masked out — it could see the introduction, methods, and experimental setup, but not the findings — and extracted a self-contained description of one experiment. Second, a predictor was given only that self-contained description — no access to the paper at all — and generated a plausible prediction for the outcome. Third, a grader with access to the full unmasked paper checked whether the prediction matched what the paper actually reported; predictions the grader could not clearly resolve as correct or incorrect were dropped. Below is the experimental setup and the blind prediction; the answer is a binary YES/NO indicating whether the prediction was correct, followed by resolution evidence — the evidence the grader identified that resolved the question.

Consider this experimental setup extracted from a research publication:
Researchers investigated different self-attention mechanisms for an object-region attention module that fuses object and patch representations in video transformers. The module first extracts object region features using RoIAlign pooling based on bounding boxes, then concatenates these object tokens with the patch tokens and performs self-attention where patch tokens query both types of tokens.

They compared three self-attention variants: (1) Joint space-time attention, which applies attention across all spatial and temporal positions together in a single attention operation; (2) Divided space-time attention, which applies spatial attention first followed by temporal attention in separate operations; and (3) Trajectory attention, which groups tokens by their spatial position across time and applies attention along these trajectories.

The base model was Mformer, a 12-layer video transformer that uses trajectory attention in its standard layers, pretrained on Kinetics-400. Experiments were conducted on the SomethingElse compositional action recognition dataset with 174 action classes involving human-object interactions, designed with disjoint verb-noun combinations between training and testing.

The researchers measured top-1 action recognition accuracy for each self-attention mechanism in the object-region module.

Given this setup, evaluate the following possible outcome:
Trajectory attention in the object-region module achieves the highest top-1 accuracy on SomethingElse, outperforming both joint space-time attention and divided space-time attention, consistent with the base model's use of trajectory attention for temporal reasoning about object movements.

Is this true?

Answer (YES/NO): YES